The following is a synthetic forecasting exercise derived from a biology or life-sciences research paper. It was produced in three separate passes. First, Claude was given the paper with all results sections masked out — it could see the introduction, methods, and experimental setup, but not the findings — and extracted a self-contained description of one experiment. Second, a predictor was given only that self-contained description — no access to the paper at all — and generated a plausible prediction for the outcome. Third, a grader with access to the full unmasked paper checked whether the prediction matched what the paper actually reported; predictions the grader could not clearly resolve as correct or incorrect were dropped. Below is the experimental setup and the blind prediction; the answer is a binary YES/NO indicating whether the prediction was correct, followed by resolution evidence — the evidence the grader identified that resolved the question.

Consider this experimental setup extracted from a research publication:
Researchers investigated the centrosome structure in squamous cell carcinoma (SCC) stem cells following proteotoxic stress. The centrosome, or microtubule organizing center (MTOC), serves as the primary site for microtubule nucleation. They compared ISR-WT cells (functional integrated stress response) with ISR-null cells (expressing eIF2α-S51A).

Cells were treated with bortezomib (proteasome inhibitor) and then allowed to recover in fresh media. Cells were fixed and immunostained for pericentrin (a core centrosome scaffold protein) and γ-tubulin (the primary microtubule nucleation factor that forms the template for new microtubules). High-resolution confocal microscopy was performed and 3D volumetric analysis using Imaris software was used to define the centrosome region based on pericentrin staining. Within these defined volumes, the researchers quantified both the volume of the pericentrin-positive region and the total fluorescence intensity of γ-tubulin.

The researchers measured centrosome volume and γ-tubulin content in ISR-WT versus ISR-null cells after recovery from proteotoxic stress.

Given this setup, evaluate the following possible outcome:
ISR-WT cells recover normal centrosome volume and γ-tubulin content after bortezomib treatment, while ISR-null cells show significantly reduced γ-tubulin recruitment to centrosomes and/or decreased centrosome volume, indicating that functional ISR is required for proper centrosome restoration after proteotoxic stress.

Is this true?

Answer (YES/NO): NO